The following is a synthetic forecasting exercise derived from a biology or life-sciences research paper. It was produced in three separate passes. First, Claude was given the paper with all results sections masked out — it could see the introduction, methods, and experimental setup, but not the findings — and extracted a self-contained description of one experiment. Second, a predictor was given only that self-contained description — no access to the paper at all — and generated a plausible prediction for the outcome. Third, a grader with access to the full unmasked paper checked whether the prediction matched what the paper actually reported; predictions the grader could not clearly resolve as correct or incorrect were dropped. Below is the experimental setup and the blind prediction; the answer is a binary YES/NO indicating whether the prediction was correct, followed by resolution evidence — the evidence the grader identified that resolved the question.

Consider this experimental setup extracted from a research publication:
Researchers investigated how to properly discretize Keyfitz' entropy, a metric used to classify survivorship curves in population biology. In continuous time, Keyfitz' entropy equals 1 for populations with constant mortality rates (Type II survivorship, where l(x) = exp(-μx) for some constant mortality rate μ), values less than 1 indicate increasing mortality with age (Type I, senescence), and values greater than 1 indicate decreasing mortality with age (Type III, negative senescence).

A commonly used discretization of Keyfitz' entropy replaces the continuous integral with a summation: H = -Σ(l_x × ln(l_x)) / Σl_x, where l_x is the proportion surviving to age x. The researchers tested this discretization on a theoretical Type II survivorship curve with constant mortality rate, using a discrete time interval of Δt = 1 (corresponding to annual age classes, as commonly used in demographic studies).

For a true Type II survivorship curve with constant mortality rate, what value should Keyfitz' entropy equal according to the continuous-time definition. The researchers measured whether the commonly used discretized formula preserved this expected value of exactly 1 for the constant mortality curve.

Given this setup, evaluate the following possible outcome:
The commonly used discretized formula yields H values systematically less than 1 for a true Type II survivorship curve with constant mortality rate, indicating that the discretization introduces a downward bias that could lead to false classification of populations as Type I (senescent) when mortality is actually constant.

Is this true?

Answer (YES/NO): YES